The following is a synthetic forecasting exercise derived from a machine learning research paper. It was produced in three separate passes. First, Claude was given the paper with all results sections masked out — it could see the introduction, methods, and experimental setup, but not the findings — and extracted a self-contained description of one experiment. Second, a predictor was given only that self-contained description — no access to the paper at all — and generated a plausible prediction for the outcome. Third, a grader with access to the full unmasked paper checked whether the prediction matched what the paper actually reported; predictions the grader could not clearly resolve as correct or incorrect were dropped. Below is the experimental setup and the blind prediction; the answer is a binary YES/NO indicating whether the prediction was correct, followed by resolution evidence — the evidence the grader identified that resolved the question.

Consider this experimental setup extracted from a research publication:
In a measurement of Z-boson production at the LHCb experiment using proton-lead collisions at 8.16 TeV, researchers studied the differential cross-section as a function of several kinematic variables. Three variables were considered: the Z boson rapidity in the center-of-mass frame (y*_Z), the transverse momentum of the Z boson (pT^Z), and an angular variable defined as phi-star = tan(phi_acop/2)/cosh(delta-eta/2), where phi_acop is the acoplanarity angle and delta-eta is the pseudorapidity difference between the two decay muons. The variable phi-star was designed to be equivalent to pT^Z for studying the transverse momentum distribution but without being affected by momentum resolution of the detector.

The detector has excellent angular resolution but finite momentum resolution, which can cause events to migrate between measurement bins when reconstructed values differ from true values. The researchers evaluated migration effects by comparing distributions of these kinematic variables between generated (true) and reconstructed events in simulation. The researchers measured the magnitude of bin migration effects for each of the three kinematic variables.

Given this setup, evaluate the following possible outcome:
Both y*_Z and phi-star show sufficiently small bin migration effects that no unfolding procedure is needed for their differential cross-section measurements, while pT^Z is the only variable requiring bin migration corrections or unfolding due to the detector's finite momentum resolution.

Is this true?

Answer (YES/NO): YES